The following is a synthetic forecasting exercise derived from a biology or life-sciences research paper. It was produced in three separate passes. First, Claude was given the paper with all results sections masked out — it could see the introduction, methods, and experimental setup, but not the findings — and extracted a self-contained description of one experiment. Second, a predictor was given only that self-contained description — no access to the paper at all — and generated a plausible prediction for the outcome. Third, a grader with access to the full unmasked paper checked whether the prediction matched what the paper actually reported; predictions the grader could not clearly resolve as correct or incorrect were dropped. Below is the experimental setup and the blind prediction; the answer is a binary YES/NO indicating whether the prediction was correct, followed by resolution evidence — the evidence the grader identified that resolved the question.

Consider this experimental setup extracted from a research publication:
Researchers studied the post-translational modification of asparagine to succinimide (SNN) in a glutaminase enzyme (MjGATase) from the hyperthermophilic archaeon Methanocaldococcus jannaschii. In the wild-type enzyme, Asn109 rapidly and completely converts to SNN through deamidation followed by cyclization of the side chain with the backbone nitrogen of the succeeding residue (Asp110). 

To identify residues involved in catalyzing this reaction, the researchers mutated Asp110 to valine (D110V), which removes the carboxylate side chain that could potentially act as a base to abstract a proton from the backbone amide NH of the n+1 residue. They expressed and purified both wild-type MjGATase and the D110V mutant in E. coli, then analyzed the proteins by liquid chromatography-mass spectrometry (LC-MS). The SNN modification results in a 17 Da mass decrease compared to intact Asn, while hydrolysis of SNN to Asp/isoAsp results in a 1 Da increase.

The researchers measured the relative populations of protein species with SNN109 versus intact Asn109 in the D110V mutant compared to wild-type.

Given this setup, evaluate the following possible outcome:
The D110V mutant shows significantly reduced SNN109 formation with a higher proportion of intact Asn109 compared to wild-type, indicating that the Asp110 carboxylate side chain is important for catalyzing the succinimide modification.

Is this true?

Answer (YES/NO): YES